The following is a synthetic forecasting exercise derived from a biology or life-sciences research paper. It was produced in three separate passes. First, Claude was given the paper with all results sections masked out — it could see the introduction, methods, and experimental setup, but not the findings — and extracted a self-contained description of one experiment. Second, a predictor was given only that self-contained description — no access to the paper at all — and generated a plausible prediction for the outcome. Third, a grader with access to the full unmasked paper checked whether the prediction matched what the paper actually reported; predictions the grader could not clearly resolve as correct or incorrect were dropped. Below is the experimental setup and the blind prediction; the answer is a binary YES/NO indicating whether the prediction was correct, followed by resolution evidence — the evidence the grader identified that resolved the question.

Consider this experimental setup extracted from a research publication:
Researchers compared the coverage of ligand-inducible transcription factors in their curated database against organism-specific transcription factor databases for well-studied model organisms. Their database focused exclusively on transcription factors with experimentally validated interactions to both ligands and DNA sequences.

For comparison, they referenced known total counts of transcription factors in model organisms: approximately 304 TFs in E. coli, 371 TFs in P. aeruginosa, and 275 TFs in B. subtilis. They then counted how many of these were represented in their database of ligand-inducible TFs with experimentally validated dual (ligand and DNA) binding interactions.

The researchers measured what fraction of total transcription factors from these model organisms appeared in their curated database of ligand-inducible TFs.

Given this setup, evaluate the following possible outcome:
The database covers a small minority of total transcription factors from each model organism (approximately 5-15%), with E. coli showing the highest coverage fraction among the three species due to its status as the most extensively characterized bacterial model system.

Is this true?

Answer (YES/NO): NO